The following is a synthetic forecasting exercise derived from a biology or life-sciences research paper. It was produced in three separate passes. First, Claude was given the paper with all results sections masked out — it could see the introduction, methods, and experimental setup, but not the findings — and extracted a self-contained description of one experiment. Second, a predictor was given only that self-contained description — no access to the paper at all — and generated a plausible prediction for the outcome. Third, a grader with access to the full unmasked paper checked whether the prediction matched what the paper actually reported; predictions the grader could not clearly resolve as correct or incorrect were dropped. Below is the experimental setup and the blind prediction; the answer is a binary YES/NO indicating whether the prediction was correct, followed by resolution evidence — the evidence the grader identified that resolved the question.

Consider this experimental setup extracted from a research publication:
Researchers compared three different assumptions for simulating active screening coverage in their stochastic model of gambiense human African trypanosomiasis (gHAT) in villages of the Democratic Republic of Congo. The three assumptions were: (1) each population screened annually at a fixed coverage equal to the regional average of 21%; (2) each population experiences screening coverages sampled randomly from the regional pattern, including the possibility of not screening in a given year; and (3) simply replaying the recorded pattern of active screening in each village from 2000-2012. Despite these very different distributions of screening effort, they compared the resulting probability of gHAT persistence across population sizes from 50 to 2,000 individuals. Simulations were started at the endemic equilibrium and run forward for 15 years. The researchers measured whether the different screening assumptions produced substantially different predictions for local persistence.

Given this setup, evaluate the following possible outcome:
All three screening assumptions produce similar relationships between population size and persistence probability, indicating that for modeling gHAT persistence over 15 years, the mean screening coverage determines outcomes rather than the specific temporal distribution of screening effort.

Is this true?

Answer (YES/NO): YES